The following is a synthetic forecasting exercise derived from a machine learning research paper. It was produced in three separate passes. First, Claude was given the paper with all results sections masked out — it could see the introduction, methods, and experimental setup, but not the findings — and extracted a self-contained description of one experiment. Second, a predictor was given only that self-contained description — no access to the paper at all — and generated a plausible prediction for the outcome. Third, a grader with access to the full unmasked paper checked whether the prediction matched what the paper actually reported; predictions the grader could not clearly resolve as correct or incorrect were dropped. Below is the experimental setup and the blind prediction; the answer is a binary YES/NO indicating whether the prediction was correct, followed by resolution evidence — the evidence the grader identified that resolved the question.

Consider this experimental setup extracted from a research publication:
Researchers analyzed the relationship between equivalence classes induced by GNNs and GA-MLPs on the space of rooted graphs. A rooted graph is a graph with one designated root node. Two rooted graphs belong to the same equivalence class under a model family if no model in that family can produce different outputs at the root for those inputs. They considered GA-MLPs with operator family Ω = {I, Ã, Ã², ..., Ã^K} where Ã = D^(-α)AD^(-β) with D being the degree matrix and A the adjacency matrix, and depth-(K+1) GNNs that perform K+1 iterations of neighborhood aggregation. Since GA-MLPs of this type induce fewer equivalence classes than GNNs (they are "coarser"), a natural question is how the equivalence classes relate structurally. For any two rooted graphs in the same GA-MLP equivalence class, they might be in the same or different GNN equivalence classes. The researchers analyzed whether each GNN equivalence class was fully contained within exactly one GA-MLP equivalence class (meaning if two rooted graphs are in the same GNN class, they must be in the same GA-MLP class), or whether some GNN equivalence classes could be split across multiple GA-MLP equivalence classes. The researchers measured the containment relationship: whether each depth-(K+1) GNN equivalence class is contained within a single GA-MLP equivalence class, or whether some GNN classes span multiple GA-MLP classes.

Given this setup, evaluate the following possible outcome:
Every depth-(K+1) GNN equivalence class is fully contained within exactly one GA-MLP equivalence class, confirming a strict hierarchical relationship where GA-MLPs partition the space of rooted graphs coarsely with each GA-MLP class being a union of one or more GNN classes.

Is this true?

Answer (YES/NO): YES